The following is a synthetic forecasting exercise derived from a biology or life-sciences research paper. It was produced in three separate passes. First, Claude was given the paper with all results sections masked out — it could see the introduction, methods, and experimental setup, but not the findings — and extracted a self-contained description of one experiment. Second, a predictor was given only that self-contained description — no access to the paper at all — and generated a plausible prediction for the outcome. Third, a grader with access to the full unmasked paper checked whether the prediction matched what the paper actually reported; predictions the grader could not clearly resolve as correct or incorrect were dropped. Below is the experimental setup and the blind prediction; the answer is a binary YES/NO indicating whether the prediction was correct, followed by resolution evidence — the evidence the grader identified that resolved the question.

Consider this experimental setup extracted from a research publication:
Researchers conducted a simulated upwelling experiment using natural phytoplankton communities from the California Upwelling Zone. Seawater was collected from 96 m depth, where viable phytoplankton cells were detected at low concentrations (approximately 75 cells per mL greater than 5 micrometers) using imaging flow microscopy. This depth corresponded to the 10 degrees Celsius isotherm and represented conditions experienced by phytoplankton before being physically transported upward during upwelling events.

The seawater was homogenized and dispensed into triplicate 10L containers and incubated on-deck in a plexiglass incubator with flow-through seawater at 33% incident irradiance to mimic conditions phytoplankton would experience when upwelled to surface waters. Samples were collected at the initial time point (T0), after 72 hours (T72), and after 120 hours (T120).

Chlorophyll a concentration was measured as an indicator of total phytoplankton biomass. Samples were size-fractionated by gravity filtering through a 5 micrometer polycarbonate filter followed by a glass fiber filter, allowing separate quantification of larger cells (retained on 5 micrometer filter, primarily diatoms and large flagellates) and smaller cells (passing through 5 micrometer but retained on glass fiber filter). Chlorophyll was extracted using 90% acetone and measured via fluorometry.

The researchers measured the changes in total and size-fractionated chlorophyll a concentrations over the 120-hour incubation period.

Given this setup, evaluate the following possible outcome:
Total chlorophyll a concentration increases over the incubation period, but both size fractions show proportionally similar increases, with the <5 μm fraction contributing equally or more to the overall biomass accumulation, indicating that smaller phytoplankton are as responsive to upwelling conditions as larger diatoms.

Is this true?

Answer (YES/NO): NO